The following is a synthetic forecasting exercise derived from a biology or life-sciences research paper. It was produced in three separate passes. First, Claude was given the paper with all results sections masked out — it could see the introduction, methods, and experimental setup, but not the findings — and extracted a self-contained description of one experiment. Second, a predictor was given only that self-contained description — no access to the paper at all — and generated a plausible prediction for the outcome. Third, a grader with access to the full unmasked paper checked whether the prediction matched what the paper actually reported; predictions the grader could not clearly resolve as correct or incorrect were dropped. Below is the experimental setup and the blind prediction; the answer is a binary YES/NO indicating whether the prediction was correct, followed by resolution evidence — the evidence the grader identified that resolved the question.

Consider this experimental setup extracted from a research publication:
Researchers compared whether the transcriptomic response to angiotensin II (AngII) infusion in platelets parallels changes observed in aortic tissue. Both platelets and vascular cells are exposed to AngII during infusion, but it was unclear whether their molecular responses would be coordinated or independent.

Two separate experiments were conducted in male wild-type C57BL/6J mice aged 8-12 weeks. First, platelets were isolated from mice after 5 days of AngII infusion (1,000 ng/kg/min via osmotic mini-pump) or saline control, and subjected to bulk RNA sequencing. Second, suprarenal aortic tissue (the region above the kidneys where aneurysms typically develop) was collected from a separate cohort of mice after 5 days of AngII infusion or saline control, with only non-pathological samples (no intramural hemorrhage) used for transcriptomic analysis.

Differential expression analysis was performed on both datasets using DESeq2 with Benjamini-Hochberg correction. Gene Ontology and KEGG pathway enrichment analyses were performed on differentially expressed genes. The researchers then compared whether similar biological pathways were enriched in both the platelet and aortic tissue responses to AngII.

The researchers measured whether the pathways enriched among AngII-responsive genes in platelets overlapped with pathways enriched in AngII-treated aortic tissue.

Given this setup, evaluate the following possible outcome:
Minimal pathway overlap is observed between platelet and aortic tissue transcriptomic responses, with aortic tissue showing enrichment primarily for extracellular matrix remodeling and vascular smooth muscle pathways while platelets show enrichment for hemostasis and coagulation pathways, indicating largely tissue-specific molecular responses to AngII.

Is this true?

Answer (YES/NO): NO